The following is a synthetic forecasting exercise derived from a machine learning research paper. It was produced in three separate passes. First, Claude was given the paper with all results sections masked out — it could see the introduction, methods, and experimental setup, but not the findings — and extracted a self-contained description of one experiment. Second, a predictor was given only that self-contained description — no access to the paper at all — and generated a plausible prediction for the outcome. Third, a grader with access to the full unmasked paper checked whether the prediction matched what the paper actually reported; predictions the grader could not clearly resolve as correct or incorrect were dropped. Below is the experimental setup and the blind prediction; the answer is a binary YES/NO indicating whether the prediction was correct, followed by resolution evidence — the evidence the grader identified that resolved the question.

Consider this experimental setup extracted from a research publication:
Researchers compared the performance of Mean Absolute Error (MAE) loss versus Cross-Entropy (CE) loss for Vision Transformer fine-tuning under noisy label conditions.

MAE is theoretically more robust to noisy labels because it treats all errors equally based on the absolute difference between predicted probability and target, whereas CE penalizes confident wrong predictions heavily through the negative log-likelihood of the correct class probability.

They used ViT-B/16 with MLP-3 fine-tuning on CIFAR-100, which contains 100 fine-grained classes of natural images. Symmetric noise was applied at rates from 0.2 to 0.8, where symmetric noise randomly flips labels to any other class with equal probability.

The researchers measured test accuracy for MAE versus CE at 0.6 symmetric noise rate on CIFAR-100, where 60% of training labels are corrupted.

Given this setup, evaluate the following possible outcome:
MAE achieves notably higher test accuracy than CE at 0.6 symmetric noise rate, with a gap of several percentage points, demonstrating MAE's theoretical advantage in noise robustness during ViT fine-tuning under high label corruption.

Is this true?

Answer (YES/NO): NO